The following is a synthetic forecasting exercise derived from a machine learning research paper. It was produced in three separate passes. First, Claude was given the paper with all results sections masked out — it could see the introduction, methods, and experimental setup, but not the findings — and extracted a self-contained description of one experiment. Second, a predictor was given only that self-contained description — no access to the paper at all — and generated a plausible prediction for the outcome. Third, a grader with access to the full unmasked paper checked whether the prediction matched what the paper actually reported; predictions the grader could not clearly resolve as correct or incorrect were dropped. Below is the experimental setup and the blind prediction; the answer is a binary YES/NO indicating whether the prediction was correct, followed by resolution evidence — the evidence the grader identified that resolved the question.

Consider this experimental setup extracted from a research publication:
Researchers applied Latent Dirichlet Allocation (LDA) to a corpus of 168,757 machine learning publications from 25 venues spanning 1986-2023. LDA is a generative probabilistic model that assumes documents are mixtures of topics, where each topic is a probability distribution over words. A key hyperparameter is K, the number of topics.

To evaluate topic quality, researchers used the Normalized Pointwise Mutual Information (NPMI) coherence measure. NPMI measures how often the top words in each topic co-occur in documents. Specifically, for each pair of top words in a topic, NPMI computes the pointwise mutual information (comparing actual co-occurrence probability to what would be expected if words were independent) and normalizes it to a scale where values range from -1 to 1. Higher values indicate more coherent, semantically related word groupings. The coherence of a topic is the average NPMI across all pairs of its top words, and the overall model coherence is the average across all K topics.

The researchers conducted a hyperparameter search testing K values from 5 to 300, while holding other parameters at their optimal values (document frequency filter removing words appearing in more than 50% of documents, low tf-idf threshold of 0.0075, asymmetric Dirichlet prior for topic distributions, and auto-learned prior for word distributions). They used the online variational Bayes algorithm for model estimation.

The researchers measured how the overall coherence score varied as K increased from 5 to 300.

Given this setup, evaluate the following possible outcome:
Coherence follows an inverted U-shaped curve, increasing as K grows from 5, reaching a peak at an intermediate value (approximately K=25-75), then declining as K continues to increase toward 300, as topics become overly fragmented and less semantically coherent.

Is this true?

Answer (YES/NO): YES